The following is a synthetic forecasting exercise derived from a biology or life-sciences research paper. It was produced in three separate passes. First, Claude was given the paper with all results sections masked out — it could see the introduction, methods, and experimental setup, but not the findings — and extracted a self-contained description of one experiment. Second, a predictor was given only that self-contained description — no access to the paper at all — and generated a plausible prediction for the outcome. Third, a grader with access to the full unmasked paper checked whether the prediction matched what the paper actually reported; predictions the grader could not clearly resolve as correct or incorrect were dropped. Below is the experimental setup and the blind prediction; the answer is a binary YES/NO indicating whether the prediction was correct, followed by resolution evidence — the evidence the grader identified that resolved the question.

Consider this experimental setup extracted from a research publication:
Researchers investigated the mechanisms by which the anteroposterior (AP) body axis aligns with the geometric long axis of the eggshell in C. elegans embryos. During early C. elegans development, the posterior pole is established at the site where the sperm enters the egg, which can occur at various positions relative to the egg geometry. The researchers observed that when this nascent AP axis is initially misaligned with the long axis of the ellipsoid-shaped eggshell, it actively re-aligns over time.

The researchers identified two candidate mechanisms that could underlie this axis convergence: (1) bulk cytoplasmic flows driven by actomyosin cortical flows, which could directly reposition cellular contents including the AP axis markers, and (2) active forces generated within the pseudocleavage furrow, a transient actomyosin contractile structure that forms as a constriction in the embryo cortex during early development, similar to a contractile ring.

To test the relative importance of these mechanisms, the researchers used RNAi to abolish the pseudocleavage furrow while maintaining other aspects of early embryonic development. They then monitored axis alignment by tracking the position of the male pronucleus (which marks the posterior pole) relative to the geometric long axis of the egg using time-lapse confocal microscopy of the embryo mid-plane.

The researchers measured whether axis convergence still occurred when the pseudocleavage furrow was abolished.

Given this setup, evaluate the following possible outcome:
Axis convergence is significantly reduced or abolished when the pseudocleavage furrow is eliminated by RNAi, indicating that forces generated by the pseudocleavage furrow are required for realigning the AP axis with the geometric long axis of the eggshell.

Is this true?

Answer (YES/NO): NO